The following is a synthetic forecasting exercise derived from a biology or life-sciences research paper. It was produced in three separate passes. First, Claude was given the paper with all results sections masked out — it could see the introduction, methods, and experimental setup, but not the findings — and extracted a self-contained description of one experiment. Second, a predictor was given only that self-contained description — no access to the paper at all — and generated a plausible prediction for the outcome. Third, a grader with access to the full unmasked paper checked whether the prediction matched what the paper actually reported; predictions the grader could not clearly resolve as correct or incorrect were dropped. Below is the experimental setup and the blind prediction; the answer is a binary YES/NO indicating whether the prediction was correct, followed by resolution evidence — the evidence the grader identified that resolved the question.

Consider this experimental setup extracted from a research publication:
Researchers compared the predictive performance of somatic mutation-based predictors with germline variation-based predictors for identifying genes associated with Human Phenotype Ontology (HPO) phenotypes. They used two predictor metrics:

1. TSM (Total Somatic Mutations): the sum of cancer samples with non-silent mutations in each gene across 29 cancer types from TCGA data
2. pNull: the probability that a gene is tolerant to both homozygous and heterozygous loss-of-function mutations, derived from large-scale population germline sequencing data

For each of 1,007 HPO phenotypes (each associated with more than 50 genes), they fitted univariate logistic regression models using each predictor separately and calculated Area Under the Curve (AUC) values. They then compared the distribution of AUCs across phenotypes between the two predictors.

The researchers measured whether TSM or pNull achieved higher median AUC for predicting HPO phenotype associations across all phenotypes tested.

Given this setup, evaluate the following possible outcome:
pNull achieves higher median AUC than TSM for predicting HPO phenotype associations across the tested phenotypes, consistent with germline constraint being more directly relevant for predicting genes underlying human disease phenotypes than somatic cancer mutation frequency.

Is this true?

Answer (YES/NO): NO